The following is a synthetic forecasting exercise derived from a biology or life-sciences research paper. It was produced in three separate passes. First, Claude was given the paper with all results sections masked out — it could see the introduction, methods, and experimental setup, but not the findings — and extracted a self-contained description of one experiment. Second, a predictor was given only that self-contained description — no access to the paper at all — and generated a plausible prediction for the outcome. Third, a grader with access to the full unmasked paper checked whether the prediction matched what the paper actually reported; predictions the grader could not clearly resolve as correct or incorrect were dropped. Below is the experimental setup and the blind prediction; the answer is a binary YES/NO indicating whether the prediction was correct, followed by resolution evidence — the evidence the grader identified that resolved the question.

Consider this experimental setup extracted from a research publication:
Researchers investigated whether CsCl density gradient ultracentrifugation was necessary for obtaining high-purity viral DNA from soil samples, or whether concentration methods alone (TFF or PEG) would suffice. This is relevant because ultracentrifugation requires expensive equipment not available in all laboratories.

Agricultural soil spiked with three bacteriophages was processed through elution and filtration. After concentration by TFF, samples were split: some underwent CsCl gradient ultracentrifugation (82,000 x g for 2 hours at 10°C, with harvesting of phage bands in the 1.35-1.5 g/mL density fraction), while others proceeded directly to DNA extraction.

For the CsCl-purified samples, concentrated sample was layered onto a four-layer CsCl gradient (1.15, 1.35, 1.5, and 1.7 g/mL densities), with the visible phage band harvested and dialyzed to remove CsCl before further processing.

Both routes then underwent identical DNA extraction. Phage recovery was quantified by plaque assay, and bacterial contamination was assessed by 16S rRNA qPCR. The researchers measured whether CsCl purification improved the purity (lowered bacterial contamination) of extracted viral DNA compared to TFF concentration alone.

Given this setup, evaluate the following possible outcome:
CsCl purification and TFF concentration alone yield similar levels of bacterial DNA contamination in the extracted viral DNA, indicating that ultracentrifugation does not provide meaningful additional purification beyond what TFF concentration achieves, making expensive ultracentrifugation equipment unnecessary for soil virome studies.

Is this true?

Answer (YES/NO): NO